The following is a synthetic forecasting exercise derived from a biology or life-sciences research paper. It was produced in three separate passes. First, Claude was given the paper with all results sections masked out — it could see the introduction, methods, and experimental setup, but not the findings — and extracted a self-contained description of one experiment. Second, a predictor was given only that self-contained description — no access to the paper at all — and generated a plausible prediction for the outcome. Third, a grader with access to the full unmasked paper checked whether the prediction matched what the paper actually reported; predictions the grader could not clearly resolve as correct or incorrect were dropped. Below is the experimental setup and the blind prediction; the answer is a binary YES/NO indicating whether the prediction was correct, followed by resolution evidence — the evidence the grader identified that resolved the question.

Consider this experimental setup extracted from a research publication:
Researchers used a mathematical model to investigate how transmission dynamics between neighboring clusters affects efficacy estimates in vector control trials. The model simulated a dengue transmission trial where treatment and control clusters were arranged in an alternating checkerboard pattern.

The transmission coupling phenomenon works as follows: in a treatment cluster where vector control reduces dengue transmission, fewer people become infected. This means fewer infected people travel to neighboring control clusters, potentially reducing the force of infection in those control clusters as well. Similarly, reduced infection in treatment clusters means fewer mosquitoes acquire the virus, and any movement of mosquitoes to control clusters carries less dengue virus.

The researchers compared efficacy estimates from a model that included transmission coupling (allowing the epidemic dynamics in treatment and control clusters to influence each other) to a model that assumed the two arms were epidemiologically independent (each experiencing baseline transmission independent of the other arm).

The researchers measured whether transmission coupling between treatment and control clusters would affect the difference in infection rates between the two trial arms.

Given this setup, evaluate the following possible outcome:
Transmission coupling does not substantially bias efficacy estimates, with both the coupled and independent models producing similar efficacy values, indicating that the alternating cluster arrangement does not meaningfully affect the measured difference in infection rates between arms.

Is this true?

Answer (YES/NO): NO